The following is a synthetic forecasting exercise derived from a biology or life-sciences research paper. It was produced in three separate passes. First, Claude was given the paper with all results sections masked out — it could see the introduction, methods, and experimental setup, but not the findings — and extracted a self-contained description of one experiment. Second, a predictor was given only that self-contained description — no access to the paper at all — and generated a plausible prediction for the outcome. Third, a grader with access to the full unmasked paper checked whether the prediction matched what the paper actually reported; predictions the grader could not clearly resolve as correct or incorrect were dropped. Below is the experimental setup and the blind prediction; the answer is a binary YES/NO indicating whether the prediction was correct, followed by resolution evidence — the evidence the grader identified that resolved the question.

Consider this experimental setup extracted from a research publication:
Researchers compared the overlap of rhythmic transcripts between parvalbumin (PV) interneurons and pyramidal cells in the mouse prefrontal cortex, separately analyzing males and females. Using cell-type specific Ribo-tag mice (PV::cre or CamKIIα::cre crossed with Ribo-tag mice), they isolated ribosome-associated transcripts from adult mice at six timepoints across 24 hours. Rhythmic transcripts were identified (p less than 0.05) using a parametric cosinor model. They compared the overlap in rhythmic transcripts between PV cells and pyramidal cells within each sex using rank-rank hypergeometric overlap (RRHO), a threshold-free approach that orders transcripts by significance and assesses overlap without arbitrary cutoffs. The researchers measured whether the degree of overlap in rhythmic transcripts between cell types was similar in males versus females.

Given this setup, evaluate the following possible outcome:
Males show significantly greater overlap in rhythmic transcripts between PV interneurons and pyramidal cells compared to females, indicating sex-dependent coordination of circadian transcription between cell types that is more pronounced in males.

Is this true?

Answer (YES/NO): NO